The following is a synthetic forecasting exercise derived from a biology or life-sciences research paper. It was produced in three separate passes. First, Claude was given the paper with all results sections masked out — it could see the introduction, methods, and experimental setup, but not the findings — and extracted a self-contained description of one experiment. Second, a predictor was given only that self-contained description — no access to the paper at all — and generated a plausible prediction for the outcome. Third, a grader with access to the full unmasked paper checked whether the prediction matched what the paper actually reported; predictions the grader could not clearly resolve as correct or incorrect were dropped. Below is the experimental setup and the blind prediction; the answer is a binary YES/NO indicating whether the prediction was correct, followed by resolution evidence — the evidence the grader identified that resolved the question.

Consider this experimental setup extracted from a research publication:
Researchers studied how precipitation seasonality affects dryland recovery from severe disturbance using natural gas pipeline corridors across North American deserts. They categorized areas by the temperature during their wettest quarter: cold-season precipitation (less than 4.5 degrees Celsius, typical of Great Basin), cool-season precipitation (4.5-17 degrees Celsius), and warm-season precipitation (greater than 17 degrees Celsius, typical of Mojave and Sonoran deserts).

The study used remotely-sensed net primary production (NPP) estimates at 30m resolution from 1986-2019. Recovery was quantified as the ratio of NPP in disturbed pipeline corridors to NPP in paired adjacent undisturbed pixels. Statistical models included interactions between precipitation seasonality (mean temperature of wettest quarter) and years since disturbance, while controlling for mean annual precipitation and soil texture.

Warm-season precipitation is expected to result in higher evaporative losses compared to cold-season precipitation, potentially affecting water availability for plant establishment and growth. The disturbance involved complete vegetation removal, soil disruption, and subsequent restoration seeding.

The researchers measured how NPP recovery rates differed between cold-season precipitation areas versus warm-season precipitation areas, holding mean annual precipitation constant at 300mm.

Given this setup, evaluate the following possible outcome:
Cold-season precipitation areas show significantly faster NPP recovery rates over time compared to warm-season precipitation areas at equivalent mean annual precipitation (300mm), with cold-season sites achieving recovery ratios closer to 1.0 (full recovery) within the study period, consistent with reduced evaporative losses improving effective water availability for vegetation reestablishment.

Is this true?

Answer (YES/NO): YES